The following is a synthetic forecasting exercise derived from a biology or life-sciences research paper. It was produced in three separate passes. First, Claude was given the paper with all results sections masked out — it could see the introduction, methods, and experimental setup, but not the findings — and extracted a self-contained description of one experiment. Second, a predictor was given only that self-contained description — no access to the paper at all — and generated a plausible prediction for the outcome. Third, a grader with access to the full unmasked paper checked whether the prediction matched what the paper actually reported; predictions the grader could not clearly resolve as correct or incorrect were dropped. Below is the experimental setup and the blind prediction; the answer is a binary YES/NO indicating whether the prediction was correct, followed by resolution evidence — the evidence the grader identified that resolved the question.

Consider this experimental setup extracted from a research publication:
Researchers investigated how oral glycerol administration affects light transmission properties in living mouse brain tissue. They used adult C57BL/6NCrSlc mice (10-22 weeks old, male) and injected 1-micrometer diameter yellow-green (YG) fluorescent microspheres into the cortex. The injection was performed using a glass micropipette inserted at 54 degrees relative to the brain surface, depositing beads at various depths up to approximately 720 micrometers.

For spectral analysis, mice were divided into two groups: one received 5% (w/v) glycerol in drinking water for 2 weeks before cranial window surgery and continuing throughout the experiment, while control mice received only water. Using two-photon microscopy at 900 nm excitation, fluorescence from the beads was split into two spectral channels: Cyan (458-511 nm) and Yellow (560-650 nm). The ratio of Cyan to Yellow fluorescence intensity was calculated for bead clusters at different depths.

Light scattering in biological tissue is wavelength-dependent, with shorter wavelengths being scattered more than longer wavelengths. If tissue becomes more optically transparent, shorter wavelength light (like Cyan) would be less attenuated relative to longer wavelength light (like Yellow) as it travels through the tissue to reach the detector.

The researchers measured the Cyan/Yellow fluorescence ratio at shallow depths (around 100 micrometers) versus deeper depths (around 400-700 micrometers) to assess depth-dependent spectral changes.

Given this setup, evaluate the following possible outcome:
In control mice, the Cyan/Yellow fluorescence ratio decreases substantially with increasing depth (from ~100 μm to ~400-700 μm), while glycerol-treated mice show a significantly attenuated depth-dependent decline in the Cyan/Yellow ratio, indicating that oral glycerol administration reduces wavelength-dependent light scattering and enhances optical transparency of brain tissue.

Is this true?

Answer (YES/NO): YES